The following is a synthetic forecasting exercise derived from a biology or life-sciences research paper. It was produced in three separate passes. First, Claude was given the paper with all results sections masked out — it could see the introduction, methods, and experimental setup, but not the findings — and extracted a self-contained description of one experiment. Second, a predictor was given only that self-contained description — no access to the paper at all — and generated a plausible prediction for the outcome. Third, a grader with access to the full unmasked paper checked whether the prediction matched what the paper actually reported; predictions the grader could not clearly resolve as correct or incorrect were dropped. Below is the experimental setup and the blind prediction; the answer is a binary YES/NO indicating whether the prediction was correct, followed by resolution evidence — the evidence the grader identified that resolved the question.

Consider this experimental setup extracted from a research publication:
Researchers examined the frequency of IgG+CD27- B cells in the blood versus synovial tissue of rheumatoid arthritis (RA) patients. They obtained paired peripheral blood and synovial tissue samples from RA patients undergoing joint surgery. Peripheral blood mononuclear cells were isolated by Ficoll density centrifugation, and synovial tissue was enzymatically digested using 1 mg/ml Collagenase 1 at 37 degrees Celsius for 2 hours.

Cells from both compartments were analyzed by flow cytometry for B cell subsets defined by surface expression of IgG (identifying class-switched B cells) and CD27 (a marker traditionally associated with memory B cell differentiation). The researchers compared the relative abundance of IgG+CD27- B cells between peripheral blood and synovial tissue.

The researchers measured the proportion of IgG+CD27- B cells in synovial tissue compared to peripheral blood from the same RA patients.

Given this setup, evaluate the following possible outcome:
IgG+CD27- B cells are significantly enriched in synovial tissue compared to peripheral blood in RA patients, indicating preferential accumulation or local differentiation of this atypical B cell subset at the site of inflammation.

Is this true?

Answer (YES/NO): YES